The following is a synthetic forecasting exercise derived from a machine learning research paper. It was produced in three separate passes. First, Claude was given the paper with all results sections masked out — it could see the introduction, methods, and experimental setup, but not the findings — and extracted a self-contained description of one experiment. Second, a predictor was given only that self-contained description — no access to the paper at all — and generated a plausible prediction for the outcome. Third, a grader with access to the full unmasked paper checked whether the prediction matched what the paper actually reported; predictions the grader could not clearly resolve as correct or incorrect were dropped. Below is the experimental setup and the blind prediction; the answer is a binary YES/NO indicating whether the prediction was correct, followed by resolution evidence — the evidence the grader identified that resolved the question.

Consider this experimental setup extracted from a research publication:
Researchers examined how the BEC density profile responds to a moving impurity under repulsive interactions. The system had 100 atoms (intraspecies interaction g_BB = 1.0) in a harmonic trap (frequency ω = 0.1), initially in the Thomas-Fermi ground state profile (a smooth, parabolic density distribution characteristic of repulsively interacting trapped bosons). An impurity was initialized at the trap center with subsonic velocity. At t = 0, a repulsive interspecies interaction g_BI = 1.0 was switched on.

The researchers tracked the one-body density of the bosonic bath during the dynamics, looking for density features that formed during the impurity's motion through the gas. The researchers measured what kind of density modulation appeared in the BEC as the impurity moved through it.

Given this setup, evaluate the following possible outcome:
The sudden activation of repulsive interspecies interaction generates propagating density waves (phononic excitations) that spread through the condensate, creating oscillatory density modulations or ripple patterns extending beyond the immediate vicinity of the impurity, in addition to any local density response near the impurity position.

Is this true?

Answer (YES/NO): YES